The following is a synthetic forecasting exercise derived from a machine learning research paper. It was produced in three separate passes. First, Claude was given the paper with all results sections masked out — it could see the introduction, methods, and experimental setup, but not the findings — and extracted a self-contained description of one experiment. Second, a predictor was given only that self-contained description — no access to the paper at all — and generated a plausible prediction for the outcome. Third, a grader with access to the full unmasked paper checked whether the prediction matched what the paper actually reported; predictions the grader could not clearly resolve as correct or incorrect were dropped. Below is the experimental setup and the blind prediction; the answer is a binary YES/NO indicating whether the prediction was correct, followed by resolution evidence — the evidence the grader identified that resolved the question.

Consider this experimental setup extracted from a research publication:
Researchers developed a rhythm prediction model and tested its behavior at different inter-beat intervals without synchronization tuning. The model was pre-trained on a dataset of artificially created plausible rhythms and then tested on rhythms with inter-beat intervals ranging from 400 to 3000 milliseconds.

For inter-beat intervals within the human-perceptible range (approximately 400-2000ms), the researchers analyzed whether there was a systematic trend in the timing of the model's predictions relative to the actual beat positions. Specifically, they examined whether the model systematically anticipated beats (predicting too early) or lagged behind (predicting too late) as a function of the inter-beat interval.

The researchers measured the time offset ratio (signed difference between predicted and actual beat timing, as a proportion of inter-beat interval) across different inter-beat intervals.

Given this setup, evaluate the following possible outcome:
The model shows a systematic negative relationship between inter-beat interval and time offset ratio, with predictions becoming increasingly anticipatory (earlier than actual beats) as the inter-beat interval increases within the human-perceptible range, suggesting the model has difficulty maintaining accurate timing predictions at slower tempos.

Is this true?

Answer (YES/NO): NO